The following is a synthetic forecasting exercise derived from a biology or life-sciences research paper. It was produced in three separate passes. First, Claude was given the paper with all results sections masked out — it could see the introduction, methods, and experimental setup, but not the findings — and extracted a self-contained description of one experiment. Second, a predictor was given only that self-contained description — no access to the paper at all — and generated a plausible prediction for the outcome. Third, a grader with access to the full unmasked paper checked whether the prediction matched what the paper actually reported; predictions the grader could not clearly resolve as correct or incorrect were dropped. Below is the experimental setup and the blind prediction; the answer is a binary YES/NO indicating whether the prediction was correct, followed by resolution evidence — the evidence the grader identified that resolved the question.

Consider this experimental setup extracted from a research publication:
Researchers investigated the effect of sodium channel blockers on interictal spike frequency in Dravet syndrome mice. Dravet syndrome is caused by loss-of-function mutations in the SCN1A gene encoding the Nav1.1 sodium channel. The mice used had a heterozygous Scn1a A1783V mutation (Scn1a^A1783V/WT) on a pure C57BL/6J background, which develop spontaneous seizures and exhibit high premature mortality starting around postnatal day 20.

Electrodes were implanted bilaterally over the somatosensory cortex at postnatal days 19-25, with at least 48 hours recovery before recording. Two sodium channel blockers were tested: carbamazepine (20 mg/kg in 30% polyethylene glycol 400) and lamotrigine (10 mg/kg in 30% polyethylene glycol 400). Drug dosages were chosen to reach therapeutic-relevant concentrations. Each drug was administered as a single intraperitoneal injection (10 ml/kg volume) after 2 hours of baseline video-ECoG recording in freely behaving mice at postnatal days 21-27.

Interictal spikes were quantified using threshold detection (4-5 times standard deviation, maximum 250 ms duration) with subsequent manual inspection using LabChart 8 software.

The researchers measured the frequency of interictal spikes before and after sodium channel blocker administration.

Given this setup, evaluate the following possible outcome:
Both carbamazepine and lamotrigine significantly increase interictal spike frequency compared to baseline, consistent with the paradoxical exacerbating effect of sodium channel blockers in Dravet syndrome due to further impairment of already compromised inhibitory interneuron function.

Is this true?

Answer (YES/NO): NO